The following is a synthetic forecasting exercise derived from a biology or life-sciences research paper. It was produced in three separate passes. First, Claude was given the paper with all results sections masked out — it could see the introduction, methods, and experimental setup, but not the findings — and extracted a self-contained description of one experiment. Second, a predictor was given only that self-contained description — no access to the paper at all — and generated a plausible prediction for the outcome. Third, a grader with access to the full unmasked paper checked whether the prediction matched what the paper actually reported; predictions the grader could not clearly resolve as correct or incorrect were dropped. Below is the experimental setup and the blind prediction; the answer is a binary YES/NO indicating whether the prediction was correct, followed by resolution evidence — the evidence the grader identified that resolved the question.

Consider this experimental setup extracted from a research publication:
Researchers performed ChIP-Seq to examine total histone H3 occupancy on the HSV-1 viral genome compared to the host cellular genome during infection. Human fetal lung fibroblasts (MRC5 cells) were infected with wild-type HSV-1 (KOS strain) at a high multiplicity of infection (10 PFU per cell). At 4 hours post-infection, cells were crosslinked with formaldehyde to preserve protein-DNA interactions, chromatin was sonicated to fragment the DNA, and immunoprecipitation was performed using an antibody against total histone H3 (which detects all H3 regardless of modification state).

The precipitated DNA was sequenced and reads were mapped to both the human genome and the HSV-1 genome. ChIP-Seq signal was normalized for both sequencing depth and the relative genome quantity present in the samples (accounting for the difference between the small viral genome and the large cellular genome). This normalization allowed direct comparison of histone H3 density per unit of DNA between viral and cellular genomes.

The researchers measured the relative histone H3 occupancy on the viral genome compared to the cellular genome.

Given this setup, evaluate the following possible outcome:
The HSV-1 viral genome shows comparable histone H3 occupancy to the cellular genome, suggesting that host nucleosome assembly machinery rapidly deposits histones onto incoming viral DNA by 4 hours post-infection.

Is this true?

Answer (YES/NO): NO